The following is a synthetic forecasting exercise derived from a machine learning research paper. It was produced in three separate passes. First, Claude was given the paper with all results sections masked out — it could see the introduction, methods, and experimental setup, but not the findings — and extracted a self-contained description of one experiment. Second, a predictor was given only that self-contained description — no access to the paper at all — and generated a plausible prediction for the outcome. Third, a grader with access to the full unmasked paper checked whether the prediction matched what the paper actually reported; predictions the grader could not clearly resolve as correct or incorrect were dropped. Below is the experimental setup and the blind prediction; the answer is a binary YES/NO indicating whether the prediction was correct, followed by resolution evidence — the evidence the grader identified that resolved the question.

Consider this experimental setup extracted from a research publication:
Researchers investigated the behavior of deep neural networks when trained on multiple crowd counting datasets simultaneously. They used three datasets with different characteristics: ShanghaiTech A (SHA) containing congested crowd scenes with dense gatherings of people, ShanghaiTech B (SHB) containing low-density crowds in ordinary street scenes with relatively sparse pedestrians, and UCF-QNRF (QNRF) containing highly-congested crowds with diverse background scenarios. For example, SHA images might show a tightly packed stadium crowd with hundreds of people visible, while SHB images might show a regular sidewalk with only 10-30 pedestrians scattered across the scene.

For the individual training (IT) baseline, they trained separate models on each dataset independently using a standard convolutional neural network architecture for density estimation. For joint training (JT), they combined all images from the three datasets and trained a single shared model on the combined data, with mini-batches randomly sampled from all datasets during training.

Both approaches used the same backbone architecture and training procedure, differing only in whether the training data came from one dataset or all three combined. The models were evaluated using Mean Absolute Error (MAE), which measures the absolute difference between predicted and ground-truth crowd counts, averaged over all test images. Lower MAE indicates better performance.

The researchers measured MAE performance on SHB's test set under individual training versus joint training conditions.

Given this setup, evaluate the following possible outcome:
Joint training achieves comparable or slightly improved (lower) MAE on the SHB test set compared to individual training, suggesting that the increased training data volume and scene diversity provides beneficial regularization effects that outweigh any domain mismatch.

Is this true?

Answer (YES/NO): NO